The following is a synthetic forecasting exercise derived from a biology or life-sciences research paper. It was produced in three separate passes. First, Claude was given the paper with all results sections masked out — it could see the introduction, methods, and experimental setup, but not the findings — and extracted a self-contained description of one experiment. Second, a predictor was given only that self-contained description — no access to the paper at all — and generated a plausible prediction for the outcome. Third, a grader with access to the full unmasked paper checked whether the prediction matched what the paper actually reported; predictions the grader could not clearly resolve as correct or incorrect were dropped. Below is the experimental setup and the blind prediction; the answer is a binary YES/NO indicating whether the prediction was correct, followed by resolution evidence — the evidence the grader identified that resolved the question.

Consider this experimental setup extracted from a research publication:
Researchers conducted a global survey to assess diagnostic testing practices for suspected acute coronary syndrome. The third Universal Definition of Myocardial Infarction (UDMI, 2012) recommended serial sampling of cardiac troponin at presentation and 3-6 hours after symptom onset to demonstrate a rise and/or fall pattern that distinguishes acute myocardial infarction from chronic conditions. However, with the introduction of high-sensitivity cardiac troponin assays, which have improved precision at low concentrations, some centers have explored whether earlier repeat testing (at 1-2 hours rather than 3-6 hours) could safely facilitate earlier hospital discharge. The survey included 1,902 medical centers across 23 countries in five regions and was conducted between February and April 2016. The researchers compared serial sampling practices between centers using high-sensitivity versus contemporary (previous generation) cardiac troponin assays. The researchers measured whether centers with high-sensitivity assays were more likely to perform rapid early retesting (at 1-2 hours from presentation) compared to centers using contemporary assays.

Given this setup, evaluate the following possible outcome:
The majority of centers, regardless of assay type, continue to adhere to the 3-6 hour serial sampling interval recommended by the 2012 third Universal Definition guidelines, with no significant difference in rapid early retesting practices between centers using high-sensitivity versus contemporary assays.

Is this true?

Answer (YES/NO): NO